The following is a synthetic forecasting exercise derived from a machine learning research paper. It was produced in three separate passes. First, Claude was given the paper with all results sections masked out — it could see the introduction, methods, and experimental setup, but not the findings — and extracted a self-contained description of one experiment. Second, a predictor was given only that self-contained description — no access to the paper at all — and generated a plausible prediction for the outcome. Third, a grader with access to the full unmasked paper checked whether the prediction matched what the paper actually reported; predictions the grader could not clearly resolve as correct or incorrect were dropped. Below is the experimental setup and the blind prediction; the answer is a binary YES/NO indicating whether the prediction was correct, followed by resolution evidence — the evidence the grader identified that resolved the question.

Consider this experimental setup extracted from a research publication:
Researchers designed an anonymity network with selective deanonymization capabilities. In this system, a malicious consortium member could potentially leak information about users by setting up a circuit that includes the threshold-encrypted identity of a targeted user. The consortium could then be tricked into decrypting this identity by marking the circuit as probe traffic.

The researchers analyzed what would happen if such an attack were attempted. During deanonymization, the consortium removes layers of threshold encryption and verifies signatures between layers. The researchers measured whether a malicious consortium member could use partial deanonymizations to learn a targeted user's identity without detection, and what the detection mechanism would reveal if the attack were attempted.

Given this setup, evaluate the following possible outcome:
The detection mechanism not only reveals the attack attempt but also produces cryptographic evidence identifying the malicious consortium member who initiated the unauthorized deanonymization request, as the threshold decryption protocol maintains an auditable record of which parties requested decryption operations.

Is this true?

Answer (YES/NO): NO